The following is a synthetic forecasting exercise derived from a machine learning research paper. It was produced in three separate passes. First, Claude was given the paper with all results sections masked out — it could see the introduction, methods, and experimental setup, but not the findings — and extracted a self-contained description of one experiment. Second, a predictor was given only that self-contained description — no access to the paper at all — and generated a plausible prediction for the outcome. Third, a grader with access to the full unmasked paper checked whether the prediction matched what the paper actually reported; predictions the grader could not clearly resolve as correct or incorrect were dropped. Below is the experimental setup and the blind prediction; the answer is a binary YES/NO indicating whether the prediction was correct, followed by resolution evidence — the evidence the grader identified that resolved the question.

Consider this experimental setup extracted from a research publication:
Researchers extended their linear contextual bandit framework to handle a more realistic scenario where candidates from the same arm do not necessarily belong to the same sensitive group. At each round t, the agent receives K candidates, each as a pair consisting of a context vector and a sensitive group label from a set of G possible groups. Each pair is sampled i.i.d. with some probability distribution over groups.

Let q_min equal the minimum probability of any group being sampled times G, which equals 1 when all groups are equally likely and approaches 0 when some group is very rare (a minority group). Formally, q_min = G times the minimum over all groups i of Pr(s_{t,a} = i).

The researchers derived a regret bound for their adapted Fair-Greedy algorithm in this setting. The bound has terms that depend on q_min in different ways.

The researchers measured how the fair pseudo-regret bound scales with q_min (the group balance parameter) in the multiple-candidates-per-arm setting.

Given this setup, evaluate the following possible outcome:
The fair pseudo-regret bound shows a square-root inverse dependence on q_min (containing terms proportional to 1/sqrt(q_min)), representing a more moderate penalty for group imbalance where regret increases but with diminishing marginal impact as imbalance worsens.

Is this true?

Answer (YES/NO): NO